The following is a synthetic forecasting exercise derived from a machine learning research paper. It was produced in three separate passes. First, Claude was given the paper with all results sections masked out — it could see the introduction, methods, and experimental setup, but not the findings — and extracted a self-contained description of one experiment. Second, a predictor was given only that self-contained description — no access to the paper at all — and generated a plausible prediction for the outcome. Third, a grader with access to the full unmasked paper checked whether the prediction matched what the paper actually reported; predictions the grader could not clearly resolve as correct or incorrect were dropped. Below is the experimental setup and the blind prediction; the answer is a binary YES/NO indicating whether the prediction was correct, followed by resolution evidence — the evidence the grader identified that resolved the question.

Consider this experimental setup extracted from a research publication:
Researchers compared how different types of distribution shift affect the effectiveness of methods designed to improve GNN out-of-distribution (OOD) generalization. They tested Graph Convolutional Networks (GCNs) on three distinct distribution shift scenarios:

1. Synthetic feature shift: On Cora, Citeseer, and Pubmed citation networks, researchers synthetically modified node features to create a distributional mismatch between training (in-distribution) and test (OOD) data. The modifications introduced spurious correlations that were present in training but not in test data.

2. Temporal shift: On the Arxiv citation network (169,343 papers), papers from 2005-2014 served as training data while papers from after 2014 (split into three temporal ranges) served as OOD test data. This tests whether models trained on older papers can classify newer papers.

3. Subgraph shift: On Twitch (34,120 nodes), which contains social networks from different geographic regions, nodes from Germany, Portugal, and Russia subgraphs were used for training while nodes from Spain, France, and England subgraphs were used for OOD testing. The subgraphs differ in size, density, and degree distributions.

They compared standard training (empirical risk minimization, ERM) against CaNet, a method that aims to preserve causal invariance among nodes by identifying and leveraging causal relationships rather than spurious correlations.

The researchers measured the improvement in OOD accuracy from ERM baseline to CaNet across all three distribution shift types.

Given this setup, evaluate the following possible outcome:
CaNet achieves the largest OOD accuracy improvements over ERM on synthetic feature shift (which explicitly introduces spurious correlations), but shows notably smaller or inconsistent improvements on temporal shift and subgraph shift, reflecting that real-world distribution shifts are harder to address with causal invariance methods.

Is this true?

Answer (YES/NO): YES